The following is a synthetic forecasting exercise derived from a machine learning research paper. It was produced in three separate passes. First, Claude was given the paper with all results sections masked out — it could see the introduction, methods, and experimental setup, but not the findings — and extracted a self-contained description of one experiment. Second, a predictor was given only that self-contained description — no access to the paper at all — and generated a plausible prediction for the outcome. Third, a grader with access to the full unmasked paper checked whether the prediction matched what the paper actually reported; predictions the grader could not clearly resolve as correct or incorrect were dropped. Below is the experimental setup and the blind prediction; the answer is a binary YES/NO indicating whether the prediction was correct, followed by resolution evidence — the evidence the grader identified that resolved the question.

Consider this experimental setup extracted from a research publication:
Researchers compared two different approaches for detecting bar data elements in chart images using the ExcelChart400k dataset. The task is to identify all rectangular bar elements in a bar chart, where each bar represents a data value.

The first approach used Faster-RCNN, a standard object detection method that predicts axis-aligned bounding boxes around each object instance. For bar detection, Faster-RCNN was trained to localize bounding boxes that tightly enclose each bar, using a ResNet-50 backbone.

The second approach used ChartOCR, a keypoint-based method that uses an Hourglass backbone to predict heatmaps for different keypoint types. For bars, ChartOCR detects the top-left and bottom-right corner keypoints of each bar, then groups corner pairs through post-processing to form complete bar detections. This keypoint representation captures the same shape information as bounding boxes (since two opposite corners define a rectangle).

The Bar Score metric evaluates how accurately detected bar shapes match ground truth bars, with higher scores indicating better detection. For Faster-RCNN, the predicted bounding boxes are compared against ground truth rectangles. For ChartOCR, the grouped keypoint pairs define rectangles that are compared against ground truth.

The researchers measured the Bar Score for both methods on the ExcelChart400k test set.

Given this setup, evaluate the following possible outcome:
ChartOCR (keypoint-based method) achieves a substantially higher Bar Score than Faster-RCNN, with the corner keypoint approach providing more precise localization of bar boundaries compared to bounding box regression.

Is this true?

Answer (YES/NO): YES